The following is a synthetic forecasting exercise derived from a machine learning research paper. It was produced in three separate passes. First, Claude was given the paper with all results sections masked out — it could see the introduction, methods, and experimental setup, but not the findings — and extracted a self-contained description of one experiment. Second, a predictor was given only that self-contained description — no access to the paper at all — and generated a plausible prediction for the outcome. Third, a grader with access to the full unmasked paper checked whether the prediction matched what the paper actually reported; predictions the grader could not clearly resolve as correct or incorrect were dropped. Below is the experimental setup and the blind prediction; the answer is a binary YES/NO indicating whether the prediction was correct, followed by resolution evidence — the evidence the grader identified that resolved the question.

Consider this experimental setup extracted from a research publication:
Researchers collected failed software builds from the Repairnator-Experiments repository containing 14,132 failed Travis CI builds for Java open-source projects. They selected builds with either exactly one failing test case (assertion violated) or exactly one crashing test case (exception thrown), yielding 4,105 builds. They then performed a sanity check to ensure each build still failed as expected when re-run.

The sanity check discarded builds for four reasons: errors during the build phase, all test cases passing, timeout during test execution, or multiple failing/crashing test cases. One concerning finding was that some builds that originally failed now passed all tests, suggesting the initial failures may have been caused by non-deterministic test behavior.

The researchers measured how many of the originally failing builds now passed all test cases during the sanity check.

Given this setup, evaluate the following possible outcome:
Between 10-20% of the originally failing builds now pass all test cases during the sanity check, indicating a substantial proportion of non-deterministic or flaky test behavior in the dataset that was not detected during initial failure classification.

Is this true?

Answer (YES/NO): NO